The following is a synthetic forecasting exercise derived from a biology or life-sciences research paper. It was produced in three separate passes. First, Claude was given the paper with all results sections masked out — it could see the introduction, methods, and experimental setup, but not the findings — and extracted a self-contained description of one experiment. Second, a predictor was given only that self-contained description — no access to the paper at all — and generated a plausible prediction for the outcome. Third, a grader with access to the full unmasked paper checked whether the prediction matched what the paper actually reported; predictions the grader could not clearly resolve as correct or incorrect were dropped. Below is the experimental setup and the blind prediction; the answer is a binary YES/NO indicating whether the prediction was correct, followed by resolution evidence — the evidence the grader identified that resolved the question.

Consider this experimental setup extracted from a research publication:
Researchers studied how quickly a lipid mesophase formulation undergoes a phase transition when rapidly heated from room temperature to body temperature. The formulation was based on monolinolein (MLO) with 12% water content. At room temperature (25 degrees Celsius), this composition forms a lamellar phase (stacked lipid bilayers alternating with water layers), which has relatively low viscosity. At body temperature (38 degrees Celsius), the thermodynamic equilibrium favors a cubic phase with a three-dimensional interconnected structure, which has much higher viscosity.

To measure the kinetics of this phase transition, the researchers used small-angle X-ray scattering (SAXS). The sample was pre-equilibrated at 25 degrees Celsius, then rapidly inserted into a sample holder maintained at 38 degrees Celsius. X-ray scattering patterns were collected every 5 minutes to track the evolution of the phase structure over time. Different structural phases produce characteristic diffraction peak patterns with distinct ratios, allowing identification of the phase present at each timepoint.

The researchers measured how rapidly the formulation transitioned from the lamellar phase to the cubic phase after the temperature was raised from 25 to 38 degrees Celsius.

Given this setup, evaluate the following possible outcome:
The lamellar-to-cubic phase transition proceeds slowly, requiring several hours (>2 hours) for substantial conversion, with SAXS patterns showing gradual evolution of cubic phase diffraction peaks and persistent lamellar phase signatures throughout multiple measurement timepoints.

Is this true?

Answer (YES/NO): NO